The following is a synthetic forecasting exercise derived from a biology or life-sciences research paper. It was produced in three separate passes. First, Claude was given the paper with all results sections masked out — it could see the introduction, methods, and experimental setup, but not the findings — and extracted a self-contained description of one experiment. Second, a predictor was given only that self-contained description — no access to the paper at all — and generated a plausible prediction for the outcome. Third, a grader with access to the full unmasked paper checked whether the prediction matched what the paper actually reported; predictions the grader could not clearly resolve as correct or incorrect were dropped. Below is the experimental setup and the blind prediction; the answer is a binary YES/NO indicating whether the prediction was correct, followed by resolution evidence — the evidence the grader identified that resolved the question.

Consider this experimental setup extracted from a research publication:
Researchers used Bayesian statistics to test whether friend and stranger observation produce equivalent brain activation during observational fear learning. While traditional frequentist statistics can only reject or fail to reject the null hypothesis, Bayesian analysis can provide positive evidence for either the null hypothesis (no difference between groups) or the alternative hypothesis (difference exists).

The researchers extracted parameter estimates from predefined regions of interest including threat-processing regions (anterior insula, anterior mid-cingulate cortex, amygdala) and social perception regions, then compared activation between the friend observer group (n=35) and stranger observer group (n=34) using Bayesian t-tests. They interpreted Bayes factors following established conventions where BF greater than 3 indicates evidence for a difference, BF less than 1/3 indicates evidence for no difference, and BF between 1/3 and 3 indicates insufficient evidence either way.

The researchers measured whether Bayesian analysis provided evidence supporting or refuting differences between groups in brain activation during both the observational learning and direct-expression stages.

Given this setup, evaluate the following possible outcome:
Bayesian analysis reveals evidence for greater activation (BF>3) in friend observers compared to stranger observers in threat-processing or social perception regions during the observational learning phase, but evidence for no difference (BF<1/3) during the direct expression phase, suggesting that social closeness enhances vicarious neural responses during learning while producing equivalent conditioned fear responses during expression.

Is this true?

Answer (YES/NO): NO